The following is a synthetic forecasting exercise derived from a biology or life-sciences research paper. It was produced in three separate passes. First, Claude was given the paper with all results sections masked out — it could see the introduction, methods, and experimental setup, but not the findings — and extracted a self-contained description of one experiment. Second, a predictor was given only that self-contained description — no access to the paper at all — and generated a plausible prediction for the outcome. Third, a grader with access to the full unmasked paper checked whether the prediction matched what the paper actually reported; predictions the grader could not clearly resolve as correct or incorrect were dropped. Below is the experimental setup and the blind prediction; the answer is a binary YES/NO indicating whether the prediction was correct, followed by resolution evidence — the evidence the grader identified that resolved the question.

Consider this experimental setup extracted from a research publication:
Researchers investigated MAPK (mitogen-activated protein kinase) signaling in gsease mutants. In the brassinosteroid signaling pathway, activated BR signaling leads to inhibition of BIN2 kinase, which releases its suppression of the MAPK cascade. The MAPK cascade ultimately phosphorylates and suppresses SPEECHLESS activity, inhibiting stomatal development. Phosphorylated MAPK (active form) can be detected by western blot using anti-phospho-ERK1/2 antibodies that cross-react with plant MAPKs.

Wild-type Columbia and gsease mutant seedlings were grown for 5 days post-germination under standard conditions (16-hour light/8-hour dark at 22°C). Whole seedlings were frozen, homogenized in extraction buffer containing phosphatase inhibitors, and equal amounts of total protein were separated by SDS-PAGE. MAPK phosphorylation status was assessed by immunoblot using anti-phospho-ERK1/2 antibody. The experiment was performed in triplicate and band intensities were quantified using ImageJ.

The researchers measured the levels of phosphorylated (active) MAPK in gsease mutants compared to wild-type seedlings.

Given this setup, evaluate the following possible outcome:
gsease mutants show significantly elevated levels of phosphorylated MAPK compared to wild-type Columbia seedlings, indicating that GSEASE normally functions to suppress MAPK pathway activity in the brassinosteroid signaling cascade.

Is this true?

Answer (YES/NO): NO